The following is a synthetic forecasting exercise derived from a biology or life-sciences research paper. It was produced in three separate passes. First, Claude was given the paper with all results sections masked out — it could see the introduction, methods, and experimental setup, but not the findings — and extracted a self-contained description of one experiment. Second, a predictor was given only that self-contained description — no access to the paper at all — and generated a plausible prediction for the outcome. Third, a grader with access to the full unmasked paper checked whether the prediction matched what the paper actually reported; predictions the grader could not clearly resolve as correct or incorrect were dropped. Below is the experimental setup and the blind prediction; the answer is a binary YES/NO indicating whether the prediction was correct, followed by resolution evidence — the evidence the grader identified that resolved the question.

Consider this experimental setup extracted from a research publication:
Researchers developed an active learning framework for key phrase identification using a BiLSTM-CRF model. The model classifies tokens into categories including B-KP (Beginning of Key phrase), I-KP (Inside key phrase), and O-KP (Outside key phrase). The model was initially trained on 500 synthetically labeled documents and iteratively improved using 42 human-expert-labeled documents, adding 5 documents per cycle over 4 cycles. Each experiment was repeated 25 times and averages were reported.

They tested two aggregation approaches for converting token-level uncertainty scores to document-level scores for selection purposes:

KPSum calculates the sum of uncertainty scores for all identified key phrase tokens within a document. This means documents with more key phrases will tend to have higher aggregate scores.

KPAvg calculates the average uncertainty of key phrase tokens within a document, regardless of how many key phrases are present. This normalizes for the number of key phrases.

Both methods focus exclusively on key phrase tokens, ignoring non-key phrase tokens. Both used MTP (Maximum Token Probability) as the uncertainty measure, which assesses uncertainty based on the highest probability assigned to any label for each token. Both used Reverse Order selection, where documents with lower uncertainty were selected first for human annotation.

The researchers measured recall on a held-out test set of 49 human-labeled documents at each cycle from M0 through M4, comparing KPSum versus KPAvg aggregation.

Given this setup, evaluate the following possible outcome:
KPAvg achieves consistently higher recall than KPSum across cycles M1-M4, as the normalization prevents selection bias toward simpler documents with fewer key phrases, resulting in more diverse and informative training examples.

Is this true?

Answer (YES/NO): NO